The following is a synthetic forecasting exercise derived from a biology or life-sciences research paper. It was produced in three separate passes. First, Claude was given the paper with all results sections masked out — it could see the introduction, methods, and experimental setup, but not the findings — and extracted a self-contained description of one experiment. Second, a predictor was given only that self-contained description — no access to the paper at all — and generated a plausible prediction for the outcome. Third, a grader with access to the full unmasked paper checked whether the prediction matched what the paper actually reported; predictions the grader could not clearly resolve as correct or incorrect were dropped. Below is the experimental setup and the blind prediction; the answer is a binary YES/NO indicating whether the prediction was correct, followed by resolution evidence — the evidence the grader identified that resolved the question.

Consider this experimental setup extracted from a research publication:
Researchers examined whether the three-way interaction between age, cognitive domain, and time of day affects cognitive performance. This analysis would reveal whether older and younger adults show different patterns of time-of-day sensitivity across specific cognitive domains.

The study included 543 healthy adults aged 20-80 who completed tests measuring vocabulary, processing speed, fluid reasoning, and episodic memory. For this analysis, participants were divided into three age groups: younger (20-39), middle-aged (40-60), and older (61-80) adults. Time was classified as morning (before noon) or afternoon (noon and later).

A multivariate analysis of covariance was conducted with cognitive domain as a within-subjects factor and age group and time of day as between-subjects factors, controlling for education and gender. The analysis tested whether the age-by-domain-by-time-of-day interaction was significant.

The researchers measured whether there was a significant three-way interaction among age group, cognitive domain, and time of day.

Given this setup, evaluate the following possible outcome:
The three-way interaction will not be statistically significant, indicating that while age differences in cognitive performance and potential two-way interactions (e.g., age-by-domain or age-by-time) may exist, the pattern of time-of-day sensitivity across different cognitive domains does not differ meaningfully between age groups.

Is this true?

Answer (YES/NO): YES